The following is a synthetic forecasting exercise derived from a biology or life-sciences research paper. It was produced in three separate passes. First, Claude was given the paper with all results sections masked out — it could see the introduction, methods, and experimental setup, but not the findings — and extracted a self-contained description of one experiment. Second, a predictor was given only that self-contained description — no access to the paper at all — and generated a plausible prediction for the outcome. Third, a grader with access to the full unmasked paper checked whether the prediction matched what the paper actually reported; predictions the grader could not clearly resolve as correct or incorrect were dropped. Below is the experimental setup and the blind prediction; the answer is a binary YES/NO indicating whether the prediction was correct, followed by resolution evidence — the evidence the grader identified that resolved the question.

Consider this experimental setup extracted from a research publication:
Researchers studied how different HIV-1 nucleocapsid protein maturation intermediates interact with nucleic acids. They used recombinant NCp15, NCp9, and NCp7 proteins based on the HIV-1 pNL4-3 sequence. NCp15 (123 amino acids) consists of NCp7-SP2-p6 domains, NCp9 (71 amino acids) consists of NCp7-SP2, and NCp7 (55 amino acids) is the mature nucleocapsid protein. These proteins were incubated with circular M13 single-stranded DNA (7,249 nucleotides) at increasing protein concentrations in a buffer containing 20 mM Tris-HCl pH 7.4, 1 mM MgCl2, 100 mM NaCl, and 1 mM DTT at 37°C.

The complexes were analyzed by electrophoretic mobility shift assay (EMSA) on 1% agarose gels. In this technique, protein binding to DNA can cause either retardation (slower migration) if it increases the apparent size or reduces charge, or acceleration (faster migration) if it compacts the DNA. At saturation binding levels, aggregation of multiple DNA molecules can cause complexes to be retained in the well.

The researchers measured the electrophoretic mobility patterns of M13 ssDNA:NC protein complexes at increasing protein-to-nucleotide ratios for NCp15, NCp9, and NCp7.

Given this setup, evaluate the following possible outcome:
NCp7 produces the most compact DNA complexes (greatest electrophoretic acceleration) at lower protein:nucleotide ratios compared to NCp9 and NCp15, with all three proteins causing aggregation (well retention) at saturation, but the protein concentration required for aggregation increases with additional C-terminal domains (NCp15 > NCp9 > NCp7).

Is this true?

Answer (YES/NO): NO